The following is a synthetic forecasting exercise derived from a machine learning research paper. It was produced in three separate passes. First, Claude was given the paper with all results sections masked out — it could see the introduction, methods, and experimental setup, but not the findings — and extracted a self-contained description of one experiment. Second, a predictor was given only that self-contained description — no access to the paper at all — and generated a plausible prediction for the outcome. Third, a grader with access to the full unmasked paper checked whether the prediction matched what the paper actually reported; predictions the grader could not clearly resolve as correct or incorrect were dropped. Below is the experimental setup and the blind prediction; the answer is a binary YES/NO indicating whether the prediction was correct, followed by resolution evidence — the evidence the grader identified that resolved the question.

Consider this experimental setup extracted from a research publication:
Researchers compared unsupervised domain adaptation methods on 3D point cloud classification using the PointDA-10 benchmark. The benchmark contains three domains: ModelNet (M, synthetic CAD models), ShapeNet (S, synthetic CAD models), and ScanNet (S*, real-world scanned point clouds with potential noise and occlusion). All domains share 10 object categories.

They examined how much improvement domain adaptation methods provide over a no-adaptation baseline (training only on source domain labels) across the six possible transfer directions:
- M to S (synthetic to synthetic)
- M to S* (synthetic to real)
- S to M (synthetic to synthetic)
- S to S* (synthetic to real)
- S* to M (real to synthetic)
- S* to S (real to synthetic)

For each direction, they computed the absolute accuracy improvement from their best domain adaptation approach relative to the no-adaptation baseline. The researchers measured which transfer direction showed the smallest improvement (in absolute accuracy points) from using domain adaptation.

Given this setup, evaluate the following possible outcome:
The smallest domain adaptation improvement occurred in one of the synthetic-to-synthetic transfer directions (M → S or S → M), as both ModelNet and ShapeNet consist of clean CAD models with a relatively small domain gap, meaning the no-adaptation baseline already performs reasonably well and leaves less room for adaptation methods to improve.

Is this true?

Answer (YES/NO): YES